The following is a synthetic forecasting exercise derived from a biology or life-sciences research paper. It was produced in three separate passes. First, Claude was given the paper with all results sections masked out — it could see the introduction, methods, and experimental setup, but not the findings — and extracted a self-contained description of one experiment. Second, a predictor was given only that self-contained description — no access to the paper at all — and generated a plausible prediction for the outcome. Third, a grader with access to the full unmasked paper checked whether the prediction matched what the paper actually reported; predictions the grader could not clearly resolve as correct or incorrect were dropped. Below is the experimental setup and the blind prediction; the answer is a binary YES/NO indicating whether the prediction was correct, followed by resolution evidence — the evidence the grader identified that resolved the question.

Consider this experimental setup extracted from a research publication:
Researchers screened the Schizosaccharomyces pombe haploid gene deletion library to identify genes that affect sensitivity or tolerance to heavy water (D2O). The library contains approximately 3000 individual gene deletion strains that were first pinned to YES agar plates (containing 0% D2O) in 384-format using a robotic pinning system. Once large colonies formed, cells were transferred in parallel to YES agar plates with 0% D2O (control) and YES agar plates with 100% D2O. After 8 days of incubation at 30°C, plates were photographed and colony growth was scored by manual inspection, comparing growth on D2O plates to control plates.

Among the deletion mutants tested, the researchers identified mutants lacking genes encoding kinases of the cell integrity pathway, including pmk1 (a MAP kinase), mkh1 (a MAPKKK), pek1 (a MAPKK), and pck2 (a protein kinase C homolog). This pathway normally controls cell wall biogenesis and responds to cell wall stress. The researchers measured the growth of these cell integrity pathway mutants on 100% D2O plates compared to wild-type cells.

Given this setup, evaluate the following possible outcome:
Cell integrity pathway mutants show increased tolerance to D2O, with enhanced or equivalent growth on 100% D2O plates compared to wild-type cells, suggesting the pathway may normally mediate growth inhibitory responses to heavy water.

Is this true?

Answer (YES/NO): YES